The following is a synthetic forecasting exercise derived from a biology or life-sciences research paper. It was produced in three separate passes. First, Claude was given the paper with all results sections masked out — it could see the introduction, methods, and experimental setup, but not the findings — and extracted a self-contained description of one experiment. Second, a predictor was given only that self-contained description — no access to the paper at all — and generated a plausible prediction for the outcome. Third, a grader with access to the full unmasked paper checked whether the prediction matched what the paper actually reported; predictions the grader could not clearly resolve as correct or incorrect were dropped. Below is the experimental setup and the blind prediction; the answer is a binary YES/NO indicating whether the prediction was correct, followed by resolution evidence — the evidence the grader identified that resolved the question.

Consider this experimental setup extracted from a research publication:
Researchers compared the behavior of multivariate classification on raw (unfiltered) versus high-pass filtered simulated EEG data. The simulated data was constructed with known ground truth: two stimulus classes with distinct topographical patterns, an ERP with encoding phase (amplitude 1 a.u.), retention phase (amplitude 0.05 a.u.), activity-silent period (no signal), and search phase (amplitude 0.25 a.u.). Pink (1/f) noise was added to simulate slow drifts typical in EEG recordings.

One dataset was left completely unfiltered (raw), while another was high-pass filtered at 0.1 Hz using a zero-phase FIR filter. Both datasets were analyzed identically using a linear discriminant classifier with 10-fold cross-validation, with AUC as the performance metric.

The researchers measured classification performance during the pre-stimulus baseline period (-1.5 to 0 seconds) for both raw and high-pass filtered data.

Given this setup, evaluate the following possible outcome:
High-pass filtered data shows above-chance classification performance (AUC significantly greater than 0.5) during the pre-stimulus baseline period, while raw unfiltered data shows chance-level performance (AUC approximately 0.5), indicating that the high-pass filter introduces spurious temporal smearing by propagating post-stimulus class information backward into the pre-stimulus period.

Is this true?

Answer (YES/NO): YES